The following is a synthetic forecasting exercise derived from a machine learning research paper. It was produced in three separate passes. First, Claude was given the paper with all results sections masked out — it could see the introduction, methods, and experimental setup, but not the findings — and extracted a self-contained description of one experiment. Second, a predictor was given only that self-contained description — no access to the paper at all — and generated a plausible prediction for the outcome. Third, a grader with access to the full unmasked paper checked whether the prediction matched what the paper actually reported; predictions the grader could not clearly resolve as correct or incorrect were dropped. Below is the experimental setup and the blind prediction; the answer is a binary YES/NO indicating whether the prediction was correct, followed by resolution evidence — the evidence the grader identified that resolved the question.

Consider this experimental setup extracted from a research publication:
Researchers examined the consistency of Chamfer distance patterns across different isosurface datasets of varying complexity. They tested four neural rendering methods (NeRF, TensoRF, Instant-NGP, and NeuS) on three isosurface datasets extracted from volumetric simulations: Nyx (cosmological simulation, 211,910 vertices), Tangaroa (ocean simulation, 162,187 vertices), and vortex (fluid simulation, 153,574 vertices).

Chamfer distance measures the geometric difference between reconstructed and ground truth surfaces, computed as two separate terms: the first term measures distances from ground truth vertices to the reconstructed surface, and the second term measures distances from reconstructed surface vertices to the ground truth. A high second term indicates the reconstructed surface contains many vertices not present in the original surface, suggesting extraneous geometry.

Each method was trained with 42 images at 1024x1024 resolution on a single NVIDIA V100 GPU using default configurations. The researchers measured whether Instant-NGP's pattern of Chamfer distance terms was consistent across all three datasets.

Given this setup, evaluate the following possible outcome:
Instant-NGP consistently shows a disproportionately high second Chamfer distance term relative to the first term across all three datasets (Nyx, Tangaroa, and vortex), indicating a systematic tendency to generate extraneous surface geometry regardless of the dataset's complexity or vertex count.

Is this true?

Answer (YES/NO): YES